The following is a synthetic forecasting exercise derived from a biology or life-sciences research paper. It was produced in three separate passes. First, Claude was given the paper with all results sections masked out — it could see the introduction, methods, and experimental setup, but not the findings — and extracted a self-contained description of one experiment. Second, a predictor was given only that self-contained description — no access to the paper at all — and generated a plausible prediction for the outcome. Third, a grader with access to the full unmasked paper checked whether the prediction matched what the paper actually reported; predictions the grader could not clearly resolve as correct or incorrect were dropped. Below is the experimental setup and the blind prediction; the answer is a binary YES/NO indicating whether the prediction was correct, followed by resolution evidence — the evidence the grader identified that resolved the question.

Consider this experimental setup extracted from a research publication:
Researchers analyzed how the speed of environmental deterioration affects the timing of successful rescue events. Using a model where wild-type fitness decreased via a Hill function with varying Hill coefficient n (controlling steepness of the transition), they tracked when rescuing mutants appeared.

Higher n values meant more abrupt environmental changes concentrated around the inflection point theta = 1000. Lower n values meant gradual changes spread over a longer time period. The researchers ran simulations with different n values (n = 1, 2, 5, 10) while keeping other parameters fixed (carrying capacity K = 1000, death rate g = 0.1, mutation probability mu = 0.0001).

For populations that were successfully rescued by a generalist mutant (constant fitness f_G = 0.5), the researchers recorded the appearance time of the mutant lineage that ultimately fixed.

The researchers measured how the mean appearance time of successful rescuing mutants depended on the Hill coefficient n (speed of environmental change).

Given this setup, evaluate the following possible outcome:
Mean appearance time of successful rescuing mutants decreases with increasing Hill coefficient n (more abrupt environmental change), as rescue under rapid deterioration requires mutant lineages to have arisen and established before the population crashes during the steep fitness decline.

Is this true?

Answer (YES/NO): YES